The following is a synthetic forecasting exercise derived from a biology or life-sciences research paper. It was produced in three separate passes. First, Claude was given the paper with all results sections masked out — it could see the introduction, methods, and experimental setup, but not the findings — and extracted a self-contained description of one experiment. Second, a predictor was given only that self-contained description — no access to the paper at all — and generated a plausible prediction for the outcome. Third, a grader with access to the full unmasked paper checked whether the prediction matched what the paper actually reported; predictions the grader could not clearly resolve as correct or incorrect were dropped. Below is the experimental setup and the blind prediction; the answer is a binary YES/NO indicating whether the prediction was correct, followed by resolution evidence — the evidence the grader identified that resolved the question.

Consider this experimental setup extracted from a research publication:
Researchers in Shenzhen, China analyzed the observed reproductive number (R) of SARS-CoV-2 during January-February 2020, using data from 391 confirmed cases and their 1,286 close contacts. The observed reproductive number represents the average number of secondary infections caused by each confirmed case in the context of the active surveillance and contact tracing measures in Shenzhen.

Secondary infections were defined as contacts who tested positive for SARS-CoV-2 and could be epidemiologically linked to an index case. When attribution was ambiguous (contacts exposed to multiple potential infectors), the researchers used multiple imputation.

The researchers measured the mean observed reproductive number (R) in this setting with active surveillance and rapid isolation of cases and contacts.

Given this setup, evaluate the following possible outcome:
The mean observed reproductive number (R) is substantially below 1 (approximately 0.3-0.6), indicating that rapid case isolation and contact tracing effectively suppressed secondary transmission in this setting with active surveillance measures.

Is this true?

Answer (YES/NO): YES